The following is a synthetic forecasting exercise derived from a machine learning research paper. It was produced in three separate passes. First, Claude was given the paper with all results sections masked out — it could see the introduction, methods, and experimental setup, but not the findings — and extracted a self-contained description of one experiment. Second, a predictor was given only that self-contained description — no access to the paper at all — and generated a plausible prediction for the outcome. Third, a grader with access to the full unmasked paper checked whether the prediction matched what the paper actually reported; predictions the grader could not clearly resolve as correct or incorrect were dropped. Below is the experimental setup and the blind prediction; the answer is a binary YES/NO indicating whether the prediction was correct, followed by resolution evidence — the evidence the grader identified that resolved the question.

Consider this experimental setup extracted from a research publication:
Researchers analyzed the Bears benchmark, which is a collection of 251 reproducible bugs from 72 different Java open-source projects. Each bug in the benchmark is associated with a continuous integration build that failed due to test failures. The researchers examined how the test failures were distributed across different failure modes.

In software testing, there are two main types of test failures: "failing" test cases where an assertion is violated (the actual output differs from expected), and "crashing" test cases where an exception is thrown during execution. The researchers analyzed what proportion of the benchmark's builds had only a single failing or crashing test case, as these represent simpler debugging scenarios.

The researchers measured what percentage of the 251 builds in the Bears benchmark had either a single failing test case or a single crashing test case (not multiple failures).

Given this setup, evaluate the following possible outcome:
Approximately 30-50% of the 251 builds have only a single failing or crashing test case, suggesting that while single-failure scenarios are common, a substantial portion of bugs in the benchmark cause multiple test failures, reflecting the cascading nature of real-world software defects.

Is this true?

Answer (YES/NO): NO